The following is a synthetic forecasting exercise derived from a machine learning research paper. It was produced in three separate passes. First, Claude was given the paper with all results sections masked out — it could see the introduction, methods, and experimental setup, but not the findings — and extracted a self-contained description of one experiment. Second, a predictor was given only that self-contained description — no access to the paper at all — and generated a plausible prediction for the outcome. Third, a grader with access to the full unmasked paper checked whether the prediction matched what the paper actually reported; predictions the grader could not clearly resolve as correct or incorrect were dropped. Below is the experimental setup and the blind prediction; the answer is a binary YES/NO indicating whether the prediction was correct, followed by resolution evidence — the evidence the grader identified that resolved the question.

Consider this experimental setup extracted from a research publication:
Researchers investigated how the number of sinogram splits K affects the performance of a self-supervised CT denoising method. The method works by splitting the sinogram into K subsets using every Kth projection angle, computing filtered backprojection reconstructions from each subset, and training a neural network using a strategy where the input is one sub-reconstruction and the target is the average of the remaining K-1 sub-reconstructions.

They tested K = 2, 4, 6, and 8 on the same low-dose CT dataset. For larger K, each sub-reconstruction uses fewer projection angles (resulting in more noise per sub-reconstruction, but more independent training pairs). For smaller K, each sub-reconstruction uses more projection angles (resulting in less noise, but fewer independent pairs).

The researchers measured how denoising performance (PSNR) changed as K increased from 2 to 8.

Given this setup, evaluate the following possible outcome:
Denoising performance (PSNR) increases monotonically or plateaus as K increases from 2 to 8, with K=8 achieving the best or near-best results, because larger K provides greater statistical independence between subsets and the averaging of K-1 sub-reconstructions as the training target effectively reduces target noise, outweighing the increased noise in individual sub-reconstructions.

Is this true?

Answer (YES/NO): NO